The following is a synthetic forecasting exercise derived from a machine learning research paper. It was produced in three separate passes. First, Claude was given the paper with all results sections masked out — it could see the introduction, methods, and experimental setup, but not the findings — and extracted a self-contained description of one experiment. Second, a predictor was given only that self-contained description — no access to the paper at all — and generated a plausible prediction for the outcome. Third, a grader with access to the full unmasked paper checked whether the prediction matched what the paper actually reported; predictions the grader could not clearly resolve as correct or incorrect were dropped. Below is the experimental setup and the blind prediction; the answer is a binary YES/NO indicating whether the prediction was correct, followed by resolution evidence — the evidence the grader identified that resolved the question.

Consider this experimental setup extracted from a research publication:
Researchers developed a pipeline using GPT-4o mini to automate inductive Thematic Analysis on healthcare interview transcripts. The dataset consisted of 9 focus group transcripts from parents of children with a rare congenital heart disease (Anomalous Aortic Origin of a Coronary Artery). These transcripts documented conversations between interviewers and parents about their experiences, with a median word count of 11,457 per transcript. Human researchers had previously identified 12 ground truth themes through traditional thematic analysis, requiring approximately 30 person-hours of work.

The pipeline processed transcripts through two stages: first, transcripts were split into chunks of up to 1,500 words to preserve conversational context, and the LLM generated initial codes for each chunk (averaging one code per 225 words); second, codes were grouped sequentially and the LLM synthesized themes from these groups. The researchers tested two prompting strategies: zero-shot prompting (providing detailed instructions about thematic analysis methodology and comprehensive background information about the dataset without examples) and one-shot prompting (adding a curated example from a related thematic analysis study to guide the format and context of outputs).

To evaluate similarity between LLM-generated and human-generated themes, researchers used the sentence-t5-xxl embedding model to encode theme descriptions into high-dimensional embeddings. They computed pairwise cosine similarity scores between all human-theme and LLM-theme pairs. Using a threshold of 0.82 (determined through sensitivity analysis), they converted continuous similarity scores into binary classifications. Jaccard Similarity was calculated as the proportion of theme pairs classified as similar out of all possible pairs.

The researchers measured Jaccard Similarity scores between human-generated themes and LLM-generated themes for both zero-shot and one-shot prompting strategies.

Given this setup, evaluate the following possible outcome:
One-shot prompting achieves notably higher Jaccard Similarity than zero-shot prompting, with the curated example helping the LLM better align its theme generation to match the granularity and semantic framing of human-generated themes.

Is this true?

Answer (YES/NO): NO